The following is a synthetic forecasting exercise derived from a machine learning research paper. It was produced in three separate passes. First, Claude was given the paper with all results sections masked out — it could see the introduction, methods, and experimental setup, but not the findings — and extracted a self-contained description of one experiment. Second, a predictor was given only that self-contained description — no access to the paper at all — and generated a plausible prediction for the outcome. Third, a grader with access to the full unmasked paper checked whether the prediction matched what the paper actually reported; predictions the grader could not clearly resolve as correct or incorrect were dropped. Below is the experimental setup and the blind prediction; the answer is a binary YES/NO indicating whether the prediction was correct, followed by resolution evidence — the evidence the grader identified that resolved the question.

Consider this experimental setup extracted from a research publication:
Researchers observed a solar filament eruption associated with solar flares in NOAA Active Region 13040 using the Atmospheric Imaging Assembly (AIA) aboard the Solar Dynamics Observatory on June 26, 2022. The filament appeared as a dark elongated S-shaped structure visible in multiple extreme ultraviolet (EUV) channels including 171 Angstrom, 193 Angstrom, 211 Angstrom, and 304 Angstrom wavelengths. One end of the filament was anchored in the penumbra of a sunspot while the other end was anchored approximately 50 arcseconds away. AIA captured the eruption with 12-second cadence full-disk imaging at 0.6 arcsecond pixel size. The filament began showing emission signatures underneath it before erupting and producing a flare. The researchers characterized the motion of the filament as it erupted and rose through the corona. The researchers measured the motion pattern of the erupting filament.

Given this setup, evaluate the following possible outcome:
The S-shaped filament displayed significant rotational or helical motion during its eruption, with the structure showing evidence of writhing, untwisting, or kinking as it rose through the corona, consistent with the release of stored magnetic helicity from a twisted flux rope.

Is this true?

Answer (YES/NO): YES